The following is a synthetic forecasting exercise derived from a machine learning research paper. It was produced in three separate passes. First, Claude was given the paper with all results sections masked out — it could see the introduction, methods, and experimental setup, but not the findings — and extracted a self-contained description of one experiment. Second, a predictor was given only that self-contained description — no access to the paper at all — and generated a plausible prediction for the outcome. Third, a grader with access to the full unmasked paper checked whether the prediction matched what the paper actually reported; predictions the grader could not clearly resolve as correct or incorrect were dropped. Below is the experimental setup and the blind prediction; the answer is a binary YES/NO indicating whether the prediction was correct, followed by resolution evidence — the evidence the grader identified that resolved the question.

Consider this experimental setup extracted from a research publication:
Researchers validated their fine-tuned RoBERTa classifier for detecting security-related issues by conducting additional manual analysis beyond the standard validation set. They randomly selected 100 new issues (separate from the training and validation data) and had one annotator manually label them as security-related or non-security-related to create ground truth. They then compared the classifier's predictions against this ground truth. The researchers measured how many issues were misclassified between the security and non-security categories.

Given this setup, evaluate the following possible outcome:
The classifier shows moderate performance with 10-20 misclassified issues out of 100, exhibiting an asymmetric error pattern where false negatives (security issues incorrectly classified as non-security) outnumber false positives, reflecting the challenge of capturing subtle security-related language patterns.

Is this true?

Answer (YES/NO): NO